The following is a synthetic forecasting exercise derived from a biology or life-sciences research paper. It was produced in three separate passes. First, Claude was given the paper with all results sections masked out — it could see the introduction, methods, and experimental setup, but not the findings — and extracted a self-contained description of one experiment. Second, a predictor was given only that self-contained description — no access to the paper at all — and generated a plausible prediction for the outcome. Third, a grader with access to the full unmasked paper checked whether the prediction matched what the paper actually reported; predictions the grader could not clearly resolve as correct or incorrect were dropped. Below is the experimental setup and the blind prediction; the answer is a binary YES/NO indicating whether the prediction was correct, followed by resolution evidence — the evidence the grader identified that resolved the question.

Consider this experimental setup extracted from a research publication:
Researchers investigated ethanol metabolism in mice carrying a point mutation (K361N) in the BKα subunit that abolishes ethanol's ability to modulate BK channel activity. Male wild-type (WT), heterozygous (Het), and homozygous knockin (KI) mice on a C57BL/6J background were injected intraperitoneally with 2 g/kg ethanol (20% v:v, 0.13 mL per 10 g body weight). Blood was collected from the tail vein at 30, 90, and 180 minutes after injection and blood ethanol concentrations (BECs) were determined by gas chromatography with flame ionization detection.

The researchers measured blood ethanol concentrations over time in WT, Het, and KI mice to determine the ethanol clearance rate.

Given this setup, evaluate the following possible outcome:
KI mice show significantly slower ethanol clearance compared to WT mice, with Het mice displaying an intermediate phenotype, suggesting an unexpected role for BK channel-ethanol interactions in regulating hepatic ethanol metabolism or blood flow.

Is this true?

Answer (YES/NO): NO